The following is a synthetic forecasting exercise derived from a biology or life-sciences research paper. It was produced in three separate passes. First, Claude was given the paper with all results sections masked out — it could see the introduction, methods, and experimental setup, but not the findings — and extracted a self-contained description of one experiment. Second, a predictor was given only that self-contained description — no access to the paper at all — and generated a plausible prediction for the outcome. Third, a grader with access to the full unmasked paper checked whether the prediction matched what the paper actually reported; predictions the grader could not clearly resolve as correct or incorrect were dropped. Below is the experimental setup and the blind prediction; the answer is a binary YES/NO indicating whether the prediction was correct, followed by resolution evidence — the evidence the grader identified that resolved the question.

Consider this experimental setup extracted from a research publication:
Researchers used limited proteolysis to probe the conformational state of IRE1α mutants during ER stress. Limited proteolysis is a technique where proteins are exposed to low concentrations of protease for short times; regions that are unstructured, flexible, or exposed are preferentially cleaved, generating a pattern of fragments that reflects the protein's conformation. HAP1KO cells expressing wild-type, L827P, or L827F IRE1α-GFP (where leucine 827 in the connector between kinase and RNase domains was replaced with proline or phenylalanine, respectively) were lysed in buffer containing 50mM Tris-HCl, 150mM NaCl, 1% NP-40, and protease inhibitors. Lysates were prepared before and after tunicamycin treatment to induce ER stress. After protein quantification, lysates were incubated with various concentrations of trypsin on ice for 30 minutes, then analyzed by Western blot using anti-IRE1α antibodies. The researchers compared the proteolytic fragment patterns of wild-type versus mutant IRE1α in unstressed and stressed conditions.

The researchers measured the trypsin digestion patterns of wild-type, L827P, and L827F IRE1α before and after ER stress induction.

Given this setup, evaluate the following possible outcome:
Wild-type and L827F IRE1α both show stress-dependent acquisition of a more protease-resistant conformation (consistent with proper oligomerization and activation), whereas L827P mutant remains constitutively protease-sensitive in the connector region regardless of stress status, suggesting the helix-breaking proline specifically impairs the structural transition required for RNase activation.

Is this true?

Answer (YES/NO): NO